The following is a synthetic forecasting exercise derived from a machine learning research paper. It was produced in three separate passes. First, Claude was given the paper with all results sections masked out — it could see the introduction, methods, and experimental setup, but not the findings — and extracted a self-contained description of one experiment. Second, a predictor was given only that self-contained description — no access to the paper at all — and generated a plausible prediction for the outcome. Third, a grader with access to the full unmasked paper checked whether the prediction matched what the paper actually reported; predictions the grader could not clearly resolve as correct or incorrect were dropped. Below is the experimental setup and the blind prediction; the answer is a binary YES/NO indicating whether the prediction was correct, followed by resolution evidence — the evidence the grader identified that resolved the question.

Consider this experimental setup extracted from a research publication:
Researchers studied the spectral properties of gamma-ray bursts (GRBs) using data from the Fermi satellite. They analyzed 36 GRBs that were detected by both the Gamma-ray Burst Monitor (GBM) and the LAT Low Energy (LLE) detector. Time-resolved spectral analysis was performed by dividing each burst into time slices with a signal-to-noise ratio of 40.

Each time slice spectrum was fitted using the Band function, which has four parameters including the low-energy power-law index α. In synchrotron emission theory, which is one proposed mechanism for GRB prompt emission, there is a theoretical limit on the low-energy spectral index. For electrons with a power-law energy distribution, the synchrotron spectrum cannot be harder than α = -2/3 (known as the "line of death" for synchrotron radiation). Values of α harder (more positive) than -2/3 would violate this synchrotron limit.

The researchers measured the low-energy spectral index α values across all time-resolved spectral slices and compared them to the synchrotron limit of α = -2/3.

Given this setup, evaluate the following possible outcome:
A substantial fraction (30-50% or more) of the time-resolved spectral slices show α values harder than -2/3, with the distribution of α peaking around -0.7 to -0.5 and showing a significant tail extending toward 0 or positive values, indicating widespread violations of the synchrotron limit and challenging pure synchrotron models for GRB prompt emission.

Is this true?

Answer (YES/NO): NO